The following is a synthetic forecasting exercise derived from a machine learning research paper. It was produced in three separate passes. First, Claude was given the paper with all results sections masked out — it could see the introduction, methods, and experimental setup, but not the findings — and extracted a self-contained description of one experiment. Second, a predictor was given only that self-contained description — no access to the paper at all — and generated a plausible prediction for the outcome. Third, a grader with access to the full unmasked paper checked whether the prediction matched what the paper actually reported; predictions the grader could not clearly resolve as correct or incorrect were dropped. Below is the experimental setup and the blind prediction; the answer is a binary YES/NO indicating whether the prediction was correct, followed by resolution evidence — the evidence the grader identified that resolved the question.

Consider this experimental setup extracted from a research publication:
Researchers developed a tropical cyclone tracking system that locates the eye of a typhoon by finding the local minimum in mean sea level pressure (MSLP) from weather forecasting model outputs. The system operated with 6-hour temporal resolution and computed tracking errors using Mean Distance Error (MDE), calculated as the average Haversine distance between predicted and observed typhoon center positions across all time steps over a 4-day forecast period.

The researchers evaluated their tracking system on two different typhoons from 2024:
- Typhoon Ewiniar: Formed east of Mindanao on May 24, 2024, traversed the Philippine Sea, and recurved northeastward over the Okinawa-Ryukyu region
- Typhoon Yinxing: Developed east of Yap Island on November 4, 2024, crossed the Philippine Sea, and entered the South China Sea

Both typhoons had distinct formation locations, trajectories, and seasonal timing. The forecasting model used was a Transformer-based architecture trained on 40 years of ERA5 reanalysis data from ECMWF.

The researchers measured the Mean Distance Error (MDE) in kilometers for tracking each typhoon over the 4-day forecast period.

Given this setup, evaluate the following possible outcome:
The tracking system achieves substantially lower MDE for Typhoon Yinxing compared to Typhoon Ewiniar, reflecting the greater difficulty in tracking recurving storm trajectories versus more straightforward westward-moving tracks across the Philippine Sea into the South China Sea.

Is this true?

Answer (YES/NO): YES